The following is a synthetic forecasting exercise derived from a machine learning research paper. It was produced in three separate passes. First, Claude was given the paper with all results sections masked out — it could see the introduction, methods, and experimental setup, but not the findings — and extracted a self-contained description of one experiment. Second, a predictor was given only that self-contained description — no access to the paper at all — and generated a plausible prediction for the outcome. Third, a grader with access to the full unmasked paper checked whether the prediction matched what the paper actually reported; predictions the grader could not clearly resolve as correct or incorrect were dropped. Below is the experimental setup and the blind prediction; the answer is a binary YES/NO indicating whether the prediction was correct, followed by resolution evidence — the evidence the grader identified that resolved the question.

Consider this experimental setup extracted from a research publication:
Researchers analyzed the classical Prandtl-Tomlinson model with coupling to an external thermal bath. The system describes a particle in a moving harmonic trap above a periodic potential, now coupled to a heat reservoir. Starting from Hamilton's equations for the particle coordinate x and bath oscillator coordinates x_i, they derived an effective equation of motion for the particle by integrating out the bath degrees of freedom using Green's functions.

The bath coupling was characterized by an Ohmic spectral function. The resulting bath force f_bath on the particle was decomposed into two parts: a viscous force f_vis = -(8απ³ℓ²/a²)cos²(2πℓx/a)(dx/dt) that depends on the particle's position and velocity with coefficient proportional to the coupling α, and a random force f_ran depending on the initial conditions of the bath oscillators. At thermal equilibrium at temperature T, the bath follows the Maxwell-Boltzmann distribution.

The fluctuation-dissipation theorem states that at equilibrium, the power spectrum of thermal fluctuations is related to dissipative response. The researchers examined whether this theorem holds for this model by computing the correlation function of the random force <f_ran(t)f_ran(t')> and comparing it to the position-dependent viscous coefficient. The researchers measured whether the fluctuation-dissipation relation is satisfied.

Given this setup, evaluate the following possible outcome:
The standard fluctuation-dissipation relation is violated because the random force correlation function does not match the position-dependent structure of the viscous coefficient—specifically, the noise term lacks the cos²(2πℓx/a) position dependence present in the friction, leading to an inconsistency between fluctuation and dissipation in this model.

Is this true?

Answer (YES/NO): NO